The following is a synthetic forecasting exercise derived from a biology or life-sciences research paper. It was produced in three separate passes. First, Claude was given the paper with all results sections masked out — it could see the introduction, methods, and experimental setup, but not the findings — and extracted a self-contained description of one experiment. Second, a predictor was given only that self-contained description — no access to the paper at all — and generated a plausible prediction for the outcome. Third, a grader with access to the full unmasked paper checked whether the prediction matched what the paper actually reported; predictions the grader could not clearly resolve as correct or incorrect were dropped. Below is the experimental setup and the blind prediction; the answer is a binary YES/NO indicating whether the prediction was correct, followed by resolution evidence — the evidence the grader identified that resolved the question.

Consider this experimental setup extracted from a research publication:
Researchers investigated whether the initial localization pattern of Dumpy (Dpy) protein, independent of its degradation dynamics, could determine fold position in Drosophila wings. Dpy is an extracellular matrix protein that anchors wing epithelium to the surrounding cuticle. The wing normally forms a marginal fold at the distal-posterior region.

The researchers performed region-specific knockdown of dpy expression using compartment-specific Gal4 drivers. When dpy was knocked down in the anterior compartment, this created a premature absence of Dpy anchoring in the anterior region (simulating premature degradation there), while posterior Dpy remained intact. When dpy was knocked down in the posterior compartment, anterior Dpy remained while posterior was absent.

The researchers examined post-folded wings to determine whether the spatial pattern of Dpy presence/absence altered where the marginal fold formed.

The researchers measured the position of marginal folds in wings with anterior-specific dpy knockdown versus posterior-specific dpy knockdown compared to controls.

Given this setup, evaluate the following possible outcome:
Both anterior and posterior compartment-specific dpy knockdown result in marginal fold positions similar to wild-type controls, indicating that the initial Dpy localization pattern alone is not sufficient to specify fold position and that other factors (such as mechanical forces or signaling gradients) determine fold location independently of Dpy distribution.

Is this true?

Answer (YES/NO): NO